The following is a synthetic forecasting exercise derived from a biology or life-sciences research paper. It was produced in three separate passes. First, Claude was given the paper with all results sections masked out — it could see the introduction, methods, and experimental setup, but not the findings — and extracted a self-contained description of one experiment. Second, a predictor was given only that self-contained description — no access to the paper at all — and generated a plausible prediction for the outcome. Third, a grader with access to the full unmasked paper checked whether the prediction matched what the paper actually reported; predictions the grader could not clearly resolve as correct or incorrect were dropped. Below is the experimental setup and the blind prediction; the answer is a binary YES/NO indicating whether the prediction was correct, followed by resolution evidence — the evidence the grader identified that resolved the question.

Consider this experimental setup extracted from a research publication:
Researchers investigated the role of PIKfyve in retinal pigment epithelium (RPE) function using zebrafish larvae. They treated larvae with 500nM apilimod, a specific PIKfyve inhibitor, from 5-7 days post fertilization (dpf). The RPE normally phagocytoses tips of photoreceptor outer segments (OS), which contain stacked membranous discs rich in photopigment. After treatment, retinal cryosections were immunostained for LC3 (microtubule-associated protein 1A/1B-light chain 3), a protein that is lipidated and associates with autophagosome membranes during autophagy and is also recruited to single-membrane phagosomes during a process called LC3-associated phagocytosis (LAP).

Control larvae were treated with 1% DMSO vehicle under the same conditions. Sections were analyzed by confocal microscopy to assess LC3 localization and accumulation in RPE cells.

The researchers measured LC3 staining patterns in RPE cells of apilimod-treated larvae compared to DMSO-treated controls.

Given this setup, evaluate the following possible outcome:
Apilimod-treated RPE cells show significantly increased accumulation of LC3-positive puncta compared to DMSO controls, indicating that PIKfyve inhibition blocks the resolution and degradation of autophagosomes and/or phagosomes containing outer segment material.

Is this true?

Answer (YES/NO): YES